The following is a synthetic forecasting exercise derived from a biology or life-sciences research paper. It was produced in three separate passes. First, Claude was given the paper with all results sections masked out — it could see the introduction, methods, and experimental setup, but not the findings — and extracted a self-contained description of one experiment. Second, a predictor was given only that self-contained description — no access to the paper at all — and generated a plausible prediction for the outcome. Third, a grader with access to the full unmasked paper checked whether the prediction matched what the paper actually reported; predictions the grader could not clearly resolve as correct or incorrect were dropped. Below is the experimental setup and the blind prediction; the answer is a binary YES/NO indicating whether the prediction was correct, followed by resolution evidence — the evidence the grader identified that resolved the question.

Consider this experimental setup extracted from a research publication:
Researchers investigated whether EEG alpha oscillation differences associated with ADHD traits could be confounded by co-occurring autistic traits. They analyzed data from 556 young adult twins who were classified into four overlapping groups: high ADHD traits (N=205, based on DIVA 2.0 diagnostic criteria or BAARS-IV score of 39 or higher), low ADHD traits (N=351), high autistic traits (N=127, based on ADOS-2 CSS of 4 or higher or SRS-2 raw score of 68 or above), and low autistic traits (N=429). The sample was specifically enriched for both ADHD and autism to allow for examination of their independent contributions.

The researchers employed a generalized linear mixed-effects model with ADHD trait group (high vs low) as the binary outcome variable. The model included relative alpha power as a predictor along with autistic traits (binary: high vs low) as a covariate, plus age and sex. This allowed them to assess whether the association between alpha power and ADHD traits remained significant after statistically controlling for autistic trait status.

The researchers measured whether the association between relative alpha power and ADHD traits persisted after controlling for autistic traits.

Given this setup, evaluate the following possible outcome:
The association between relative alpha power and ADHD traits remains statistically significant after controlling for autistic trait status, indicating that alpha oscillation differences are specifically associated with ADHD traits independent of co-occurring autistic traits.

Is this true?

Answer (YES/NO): YES